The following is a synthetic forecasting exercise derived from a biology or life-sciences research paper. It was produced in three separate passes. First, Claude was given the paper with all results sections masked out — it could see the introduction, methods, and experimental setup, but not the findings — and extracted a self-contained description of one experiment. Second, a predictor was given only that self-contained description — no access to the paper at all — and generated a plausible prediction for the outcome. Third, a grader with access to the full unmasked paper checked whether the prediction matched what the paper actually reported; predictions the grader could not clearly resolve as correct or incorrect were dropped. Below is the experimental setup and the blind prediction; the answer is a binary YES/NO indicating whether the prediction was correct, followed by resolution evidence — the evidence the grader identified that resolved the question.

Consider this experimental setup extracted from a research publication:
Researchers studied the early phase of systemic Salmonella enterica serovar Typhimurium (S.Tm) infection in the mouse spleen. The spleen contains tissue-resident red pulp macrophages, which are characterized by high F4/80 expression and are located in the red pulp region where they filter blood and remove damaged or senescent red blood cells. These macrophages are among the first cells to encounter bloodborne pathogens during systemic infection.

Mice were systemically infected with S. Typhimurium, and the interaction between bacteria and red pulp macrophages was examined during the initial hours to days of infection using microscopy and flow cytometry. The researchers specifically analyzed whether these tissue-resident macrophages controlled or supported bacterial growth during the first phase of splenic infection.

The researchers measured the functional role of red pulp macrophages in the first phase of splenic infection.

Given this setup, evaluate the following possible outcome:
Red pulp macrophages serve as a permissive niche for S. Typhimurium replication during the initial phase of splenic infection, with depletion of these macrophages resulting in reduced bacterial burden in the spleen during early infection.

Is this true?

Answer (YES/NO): NO